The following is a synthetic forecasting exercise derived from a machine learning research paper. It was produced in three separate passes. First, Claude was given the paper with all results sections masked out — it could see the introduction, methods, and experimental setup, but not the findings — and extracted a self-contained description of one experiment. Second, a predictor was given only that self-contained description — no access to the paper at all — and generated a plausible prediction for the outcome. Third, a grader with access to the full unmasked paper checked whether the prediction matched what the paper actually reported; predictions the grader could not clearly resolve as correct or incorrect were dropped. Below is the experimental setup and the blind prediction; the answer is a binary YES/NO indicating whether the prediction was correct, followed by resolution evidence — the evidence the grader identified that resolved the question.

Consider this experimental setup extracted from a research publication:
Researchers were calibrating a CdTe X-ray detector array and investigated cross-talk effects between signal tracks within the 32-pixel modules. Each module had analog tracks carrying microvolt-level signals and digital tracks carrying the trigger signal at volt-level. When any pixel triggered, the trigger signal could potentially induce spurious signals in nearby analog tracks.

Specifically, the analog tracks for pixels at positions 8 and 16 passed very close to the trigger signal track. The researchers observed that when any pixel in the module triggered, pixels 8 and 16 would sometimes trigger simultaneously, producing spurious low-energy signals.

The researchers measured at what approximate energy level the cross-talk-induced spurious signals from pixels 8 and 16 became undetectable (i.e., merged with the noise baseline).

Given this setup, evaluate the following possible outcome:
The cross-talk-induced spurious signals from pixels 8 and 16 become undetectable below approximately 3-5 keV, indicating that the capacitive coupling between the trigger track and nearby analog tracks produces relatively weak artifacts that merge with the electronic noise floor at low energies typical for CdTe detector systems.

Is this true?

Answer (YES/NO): NO